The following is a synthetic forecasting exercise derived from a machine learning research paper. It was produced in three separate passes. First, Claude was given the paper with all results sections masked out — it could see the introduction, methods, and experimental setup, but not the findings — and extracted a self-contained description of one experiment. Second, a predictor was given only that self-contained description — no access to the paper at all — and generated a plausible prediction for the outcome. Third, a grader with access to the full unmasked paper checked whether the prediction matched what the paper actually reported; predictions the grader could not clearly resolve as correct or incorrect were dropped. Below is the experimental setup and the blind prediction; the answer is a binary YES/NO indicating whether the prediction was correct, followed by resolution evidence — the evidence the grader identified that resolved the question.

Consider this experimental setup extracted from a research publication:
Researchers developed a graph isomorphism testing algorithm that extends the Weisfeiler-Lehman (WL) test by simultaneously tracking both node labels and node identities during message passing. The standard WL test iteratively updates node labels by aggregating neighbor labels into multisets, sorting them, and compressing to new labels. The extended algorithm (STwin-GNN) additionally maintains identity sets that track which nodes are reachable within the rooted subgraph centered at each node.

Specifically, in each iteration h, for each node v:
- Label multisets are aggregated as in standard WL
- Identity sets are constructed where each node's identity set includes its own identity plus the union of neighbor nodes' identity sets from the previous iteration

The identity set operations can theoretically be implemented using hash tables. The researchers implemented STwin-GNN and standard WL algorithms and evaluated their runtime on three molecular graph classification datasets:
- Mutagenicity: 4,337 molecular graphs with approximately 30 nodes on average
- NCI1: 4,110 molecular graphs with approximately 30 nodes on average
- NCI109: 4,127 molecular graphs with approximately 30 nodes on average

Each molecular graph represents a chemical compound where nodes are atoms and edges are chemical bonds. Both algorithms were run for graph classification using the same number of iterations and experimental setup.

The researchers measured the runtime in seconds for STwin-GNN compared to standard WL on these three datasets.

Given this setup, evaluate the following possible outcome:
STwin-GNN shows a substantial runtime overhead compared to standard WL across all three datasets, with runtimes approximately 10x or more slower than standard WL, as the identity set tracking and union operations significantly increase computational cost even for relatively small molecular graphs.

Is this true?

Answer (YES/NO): NO